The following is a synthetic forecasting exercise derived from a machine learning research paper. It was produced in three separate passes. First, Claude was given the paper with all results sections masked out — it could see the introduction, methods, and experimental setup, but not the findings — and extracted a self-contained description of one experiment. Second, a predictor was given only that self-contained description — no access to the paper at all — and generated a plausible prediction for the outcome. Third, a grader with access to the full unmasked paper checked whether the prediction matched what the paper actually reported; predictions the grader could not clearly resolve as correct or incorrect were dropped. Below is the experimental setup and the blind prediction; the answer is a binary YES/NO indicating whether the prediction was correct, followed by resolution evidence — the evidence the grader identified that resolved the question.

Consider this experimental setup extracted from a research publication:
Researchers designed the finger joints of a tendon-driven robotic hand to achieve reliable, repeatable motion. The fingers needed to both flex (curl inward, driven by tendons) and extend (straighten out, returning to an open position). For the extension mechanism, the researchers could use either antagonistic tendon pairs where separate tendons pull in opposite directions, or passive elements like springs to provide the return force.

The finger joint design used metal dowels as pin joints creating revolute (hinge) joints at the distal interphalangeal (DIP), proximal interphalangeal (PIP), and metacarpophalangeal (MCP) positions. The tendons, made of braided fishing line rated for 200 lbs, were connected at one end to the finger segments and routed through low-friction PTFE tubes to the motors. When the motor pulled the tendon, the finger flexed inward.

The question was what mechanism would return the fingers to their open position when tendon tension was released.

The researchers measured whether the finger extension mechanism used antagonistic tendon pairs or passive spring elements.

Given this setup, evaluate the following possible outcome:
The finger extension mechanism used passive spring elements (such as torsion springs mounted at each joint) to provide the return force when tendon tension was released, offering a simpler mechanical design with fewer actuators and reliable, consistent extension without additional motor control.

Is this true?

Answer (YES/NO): NO